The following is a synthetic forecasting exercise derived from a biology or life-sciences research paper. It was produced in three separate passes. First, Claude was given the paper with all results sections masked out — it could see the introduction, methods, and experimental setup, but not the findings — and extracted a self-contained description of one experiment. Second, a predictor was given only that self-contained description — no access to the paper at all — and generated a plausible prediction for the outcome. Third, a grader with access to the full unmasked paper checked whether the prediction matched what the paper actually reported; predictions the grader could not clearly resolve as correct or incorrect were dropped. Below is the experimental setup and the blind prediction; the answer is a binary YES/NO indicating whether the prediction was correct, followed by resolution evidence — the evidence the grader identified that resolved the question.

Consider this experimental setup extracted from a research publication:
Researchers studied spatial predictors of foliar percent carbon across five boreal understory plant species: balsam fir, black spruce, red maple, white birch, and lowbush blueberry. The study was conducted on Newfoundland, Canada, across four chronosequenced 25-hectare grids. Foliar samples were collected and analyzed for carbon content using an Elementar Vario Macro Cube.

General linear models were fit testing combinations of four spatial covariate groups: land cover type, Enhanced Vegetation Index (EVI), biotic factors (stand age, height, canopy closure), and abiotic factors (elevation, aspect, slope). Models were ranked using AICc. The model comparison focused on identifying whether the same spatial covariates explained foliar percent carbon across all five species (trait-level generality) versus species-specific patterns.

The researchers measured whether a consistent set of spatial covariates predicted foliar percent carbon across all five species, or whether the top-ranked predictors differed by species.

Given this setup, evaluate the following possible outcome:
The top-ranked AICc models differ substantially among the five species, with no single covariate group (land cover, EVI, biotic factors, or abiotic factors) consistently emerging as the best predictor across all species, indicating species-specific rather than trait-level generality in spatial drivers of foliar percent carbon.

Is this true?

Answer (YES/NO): YES